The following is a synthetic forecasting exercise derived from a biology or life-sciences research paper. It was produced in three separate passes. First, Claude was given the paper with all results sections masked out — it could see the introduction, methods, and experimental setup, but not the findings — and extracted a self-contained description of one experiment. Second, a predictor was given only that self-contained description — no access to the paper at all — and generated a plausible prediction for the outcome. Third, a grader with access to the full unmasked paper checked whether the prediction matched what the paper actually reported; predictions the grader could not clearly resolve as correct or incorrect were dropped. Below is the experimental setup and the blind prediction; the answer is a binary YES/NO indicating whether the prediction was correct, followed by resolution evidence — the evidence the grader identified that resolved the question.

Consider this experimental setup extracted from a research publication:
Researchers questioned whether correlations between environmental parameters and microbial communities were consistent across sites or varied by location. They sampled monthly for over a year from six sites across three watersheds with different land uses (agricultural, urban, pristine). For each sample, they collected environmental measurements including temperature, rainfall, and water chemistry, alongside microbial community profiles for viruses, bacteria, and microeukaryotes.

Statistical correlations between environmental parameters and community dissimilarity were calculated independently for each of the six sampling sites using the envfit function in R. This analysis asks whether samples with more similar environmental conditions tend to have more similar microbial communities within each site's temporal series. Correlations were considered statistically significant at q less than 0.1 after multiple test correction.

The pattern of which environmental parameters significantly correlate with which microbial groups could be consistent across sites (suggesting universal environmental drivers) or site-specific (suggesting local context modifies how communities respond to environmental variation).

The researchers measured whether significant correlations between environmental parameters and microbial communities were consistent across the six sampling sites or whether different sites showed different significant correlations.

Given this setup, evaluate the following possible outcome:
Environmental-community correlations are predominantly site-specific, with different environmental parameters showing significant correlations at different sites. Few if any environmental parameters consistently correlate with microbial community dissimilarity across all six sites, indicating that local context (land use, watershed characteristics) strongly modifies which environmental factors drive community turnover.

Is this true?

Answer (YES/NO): YES